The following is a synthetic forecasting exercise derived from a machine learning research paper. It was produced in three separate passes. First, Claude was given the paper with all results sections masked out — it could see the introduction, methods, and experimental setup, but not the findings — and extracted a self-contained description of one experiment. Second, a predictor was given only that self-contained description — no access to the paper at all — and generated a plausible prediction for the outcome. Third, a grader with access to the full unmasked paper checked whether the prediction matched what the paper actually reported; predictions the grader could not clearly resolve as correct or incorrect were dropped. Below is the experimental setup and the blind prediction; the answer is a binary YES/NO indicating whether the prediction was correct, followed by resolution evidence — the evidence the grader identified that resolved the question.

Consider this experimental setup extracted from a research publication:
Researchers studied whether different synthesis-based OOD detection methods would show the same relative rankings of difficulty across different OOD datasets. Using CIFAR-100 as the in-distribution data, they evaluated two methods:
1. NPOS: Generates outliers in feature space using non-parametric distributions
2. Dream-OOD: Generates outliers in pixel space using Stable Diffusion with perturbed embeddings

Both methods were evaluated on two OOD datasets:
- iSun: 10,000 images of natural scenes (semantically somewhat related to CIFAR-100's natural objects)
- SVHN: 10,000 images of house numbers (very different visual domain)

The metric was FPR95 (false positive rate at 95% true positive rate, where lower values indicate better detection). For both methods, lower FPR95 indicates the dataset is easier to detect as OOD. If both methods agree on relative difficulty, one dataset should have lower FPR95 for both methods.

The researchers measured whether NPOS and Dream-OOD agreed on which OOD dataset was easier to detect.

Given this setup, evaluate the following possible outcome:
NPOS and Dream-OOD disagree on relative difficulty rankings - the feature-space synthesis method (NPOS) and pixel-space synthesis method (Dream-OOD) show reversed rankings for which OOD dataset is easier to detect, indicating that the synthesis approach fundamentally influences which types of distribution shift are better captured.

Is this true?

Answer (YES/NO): YES